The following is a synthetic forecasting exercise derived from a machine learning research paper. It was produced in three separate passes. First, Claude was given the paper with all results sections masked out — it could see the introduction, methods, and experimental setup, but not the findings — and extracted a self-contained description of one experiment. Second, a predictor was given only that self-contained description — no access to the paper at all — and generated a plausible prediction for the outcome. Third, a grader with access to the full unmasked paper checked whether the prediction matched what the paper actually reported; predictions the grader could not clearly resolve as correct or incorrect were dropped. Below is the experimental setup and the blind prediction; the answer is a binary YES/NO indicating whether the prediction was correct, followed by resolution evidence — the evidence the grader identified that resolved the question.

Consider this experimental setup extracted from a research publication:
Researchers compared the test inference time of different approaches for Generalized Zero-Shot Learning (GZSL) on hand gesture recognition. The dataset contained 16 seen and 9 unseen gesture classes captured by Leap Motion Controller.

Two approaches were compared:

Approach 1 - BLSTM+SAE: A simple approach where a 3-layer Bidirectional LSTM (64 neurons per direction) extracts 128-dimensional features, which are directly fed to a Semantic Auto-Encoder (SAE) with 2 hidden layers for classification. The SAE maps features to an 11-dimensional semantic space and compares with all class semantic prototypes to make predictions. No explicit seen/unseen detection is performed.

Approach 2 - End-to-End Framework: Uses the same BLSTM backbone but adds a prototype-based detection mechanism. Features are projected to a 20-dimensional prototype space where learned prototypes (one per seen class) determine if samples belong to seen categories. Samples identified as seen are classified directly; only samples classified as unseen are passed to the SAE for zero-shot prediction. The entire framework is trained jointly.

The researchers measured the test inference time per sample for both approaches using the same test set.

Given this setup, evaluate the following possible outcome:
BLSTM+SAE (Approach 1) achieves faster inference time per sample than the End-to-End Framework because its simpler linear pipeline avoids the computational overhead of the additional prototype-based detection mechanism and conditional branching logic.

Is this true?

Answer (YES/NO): NO